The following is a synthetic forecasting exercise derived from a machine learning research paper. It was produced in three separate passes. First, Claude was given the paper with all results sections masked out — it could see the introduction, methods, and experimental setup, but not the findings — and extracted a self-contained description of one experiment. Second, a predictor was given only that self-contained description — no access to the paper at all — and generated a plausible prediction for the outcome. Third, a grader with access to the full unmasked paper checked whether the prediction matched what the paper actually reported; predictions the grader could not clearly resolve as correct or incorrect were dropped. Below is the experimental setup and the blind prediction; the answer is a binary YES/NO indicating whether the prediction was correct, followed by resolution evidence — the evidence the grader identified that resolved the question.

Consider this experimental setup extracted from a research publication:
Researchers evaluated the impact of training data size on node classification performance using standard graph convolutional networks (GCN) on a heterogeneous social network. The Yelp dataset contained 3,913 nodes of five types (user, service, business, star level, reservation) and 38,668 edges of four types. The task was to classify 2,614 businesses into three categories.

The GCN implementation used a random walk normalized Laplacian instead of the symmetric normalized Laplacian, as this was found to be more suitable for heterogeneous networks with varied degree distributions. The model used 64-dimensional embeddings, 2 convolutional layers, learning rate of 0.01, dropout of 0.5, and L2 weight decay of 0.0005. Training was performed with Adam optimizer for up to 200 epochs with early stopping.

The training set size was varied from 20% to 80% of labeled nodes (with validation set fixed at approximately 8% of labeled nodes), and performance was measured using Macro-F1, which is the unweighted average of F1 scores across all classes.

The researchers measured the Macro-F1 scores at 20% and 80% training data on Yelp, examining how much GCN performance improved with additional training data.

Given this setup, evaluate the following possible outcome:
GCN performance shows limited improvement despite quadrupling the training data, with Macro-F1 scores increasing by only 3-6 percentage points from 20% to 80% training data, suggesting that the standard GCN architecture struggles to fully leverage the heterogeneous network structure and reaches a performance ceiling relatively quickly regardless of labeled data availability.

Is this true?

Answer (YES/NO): NO